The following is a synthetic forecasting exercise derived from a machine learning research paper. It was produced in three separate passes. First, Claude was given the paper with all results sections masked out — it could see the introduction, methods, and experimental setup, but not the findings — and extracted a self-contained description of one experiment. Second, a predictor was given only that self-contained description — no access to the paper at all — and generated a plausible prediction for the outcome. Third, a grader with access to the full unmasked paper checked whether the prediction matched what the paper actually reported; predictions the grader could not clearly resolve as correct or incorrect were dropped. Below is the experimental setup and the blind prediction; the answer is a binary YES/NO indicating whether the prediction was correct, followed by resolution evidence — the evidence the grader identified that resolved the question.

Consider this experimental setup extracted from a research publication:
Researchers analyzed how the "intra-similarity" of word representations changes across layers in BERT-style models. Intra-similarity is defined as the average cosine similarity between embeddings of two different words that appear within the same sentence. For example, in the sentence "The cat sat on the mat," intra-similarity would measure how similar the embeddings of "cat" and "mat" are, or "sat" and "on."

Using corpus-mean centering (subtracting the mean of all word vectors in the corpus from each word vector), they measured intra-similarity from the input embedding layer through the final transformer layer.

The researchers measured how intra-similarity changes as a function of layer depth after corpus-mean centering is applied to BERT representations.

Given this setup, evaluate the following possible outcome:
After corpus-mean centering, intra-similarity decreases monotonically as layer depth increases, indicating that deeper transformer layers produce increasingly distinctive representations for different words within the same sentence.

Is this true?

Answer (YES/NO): NO